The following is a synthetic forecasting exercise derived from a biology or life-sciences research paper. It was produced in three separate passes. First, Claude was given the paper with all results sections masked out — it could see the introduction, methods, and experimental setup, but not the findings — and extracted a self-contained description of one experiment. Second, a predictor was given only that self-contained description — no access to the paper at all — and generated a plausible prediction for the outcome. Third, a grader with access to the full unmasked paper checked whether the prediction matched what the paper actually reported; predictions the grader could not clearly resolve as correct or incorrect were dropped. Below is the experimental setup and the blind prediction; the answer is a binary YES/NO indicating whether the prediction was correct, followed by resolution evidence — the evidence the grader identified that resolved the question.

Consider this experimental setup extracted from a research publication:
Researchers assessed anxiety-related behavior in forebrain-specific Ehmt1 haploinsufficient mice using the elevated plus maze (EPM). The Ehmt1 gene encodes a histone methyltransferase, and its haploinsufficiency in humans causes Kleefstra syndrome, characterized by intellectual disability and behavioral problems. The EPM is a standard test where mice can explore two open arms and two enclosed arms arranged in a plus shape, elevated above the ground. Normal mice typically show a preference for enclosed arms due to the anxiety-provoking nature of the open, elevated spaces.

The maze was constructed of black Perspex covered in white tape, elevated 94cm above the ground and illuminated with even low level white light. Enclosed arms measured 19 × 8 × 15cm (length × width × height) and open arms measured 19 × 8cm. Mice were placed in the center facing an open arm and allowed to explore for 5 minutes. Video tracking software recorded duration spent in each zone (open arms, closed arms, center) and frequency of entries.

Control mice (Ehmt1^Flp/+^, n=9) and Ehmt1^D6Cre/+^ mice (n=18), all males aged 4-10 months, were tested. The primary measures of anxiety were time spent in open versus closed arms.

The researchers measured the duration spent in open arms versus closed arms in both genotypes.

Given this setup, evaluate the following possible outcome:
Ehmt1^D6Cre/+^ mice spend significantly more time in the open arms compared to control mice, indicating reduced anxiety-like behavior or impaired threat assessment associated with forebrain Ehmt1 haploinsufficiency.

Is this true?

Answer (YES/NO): YES